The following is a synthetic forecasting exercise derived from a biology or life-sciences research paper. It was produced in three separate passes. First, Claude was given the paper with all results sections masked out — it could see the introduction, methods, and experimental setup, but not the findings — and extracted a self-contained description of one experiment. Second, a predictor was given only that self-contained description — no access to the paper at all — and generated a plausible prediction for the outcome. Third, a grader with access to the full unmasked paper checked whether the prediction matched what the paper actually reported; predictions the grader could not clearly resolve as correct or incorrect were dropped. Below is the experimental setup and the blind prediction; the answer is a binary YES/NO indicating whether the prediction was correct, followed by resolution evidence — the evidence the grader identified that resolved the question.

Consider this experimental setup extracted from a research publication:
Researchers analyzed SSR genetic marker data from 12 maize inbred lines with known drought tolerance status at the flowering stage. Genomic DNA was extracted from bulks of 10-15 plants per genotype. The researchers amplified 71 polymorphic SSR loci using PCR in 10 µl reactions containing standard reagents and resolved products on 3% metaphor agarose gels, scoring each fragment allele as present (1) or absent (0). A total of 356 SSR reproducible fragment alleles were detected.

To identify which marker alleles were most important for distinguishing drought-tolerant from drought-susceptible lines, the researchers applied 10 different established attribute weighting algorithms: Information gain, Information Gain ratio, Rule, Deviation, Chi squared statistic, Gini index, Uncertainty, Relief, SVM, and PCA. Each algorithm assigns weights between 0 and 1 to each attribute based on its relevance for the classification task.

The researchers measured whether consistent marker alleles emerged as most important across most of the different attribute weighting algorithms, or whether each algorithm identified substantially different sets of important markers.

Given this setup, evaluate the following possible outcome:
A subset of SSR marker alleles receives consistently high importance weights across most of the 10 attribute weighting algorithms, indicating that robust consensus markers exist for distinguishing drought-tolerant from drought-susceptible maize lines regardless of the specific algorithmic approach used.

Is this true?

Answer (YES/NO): YES